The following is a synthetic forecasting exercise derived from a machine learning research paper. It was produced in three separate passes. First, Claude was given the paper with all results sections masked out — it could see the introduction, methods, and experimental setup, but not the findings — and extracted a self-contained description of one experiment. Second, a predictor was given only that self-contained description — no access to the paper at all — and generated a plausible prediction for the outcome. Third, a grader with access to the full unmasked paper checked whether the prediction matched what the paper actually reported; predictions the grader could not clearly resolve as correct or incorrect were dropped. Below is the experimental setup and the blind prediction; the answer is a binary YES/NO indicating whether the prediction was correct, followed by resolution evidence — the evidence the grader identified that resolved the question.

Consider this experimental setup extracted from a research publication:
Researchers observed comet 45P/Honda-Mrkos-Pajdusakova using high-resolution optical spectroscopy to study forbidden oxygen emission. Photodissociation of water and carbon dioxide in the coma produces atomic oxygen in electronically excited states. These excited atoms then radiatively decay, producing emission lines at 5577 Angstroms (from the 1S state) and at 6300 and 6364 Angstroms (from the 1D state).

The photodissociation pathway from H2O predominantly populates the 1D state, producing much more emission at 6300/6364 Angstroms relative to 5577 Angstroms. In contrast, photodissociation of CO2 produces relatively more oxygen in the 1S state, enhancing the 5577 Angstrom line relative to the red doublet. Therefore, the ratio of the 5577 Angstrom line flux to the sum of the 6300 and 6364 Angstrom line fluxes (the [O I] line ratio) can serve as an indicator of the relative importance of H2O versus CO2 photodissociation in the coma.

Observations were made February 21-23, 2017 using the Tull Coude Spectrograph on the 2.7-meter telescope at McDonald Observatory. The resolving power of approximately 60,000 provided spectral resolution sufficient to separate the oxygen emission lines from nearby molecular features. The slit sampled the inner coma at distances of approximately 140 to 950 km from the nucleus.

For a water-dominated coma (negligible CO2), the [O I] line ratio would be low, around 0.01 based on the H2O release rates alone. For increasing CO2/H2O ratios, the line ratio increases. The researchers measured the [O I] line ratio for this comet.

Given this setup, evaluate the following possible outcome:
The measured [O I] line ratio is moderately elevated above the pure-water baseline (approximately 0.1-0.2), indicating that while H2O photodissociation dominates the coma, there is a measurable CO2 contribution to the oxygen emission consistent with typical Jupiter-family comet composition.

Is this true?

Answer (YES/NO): NO